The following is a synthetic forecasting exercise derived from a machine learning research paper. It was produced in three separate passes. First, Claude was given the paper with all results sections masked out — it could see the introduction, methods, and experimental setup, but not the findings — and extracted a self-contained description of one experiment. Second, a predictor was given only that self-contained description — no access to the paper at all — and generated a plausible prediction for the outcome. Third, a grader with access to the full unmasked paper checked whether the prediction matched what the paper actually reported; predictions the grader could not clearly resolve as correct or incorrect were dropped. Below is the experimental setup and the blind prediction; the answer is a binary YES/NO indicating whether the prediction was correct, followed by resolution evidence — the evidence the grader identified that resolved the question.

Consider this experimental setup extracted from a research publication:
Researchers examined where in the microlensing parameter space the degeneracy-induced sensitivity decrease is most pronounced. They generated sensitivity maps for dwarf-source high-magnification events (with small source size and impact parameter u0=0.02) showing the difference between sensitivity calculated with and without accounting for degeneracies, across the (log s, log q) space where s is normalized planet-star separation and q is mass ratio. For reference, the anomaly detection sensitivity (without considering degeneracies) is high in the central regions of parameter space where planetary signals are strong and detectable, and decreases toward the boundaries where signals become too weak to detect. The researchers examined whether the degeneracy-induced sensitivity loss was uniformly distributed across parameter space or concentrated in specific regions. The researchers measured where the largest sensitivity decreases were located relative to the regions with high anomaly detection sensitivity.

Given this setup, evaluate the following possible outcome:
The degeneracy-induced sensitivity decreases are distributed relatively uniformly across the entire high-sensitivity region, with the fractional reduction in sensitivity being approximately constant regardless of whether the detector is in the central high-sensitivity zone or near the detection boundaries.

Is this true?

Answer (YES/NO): NO